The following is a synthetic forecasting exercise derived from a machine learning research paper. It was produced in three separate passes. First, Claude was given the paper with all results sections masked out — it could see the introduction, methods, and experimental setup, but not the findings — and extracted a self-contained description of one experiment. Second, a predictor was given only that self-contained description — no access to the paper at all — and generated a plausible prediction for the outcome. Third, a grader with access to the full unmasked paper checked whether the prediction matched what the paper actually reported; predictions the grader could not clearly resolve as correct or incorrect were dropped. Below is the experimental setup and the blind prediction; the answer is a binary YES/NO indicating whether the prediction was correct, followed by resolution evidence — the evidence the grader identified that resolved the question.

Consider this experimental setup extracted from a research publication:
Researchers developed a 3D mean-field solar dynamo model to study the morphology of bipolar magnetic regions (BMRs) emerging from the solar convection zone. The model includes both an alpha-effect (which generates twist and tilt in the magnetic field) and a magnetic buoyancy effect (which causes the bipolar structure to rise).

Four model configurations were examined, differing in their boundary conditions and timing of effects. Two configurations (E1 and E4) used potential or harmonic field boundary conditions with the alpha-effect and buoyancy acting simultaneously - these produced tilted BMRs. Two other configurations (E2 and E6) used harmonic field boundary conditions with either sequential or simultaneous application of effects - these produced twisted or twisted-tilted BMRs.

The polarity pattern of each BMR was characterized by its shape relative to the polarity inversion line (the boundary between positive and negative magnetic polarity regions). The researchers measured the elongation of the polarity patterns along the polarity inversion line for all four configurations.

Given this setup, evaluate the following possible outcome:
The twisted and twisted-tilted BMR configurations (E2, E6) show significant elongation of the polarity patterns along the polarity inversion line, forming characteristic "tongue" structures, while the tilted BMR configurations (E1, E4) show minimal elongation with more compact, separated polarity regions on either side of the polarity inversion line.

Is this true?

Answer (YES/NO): NO